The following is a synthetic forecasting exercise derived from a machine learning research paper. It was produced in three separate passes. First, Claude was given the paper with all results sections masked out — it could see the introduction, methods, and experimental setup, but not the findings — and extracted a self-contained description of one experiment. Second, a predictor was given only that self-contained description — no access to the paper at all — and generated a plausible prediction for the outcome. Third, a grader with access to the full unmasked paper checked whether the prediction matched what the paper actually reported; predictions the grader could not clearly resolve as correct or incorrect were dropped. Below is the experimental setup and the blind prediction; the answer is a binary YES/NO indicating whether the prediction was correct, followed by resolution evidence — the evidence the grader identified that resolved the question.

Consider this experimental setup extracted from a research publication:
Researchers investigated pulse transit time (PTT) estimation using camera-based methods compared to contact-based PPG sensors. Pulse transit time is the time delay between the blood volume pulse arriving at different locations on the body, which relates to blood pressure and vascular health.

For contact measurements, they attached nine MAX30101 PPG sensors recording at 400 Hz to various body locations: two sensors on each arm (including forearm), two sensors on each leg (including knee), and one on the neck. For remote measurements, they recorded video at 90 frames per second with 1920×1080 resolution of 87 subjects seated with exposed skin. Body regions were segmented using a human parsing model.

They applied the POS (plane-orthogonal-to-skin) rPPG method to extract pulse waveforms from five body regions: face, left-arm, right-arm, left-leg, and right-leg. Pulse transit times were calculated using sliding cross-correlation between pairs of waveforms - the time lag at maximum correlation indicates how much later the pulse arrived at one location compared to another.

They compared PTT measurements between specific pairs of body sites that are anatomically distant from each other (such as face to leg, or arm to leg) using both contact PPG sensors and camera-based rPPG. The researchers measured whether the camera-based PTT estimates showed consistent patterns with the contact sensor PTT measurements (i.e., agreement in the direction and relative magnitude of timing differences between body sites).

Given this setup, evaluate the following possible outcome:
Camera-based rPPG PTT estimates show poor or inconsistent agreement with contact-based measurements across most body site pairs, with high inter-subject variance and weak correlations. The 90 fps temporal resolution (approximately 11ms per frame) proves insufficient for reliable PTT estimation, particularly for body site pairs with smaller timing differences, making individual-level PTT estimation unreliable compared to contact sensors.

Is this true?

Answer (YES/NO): NO